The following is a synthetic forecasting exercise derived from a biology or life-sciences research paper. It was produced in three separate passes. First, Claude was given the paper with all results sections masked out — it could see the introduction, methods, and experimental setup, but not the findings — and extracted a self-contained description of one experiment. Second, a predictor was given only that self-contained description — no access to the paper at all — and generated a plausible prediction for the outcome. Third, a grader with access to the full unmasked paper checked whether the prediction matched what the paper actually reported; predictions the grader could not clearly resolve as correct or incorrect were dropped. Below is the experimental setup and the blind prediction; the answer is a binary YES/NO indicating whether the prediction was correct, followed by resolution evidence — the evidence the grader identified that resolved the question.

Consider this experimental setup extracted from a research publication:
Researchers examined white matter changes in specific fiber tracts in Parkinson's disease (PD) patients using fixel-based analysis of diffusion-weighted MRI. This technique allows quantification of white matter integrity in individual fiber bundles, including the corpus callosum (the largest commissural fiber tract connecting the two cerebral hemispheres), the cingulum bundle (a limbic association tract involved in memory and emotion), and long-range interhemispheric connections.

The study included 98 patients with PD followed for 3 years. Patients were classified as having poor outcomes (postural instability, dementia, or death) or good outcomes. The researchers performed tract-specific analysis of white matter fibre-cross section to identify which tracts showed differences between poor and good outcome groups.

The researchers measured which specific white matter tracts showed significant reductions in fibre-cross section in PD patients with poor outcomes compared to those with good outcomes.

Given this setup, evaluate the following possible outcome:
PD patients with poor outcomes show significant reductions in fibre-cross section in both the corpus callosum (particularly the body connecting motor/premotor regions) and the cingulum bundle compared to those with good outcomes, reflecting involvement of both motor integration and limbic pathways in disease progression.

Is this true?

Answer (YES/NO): NO